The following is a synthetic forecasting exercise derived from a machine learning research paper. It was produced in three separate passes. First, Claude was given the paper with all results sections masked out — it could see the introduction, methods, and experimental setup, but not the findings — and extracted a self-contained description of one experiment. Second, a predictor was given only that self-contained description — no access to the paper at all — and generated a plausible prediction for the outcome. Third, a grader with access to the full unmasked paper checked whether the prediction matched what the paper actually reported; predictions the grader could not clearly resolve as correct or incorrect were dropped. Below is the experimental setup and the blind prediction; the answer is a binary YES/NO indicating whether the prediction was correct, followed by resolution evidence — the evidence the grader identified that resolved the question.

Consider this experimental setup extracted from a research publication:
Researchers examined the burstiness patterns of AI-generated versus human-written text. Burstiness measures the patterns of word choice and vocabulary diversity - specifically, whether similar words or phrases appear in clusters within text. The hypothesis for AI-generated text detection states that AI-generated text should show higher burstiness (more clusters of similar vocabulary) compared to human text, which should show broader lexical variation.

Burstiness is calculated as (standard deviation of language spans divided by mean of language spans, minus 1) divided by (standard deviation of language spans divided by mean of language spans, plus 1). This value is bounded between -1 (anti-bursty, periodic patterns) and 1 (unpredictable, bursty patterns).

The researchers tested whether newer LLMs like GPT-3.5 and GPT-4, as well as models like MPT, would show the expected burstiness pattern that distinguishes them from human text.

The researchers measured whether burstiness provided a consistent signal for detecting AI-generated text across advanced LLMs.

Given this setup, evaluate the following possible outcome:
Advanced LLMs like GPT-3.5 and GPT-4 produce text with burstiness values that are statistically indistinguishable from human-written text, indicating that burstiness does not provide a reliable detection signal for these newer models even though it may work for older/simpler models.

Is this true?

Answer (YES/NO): NO